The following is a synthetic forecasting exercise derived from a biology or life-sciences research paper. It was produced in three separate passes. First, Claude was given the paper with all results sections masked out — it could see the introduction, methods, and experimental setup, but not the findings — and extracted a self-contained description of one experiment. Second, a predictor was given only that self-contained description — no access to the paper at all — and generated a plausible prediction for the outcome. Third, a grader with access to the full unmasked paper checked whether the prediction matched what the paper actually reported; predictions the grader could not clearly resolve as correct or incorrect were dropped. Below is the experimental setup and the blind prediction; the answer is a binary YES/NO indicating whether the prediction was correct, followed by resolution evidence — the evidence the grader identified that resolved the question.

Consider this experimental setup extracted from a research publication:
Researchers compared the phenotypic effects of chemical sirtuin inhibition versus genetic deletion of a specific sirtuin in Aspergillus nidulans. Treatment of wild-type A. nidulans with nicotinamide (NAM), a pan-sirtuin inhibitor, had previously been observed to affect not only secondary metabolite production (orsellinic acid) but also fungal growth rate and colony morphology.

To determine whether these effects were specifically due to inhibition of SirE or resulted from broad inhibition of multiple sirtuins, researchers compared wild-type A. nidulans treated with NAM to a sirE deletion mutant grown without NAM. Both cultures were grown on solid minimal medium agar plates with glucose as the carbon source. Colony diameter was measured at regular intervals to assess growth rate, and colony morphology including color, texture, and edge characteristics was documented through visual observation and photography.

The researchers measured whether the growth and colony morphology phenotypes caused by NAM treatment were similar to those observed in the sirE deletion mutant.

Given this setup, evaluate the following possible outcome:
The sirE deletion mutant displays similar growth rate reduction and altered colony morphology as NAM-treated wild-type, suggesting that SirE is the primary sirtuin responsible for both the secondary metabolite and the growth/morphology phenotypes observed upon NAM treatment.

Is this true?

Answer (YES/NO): YES